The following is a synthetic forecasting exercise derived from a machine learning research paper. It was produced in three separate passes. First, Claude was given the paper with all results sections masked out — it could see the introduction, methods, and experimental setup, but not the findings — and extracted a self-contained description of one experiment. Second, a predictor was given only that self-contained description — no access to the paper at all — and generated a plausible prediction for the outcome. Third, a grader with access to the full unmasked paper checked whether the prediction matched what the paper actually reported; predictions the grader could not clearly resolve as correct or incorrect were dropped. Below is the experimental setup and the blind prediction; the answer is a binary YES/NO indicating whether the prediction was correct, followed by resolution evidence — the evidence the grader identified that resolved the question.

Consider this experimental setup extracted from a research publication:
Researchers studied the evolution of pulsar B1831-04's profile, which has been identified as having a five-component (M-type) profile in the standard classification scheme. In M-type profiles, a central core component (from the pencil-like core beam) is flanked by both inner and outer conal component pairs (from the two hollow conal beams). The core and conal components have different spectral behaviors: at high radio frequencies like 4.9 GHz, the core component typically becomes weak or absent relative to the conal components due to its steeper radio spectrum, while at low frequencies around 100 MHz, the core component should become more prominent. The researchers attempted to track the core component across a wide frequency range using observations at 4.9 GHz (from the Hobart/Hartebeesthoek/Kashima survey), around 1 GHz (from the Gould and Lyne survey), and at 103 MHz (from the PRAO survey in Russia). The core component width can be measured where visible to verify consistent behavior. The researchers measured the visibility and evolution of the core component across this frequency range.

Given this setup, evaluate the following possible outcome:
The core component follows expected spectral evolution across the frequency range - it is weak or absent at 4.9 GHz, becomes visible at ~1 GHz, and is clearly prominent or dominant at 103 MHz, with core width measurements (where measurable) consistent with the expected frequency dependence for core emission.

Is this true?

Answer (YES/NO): NO